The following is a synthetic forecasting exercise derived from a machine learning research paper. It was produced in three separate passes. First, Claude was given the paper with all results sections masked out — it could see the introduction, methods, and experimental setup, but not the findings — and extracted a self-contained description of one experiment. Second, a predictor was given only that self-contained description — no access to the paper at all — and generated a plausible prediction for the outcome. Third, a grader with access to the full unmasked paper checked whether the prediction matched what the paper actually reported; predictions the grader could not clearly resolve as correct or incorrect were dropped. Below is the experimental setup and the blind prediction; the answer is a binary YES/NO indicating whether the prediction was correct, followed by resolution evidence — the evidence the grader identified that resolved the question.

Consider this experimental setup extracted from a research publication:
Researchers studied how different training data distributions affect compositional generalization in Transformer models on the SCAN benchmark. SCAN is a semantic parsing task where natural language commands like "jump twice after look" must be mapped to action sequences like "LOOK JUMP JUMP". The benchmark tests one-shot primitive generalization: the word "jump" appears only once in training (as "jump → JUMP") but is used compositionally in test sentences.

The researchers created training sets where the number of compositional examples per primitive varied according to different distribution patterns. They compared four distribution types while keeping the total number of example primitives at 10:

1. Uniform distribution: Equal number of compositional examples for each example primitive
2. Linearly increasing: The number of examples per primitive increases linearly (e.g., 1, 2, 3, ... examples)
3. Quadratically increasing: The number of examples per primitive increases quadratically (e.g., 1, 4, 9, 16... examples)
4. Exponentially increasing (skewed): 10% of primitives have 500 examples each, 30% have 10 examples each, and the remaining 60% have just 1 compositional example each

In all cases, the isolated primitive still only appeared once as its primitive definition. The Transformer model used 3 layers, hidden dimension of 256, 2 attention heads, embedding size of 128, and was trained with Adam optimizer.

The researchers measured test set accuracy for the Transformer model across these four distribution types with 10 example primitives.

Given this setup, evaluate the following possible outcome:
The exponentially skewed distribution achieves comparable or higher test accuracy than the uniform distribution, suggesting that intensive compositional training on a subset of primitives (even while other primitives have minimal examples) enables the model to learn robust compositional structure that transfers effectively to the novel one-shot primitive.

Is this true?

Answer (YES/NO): NO